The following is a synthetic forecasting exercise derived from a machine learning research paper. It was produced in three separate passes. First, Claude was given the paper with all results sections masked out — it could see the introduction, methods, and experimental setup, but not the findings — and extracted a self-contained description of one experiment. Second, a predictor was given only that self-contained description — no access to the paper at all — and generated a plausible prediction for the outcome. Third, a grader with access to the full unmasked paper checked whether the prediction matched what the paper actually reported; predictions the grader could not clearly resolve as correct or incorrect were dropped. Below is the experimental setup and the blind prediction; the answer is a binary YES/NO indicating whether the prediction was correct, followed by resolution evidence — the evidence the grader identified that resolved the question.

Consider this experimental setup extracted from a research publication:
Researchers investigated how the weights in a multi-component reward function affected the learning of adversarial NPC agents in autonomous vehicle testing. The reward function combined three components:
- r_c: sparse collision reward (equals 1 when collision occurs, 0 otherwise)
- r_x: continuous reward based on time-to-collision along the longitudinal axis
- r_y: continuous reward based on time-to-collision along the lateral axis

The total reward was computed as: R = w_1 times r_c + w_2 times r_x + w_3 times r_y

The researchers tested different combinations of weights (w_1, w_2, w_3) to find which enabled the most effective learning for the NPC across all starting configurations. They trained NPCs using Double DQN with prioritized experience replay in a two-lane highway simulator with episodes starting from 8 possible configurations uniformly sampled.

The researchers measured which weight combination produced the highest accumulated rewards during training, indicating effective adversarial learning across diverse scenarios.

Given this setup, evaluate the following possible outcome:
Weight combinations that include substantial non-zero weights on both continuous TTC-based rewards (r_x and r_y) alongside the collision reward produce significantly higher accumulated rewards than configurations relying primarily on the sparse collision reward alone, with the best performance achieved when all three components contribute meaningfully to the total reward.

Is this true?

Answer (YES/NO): NO